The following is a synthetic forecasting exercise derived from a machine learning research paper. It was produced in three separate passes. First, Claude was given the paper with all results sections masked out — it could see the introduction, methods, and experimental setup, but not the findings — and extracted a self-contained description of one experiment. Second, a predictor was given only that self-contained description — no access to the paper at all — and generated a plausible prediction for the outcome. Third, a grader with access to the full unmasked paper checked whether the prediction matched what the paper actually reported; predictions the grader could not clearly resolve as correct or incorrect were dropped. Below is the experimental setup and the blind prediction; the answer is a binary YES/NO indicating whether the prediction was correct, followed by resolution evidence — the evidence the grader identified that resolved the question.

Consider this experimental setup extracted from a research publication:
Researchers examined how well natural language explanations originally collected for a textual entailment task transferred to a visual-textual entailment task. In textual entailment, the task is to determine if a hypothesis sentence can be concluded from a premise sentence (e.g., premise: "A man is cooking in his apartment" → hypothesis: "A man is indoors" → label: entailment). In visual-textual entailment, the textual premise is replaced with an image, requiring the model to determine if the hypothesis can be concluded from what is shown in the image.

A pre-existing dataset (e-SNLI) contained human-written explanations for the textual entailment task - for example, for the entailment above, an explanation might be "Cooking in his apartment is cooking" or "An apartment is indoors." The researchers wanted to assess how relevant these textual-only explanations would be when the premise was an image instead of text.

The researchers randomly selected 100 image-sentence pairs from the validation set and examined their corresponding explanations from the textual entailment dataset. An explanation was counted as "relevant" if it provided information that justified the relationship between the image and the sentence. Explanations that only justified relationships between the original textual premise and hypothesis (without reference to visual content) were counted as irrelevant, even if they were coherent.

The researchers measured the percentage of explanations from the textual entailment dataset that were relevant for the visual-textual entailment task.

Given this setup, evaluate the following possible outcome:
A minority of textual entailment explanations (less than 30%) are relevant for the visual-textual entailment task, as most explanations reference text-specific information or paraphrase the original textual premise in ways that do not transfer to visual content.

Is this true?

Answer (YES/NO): NO